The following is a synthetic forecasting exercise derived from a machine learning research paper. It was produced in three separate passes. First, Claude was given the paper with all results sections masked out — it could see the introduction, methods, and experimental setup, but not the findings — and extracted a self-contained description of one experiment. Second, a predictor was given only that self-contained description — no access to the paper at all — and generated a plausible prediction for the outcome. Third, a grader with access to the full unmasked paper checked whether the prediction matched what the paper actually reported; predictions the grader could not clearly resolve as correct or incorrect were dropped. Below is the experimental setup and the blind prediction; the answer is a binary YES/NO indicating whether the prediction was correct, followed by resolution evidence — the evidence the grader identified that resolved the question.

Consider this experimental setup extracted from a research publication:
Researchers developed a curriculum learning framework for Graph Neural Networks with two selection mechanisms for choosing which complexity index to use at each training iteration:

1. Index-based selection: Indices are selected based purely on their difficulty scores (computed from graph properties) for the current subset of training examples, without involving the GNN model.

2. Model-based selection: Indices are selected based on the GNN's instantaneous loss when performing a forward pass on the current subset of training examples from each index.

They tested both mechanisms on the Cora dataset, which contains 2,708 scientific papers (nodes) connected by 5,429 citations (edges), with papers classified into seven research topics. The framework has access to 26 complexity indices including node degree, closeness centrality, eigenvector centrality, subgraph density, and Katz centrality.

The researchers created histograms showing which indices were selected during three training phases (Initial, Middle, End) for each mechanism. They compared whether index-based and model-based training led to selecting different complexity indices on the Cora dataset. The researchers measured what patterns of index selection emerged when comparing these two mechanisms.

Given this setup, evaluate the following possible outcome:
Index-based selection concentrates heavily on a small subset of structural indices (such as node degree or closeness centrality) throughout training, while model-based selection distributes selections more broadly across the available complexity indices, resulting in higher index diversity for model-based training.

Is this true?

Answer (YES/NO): YES